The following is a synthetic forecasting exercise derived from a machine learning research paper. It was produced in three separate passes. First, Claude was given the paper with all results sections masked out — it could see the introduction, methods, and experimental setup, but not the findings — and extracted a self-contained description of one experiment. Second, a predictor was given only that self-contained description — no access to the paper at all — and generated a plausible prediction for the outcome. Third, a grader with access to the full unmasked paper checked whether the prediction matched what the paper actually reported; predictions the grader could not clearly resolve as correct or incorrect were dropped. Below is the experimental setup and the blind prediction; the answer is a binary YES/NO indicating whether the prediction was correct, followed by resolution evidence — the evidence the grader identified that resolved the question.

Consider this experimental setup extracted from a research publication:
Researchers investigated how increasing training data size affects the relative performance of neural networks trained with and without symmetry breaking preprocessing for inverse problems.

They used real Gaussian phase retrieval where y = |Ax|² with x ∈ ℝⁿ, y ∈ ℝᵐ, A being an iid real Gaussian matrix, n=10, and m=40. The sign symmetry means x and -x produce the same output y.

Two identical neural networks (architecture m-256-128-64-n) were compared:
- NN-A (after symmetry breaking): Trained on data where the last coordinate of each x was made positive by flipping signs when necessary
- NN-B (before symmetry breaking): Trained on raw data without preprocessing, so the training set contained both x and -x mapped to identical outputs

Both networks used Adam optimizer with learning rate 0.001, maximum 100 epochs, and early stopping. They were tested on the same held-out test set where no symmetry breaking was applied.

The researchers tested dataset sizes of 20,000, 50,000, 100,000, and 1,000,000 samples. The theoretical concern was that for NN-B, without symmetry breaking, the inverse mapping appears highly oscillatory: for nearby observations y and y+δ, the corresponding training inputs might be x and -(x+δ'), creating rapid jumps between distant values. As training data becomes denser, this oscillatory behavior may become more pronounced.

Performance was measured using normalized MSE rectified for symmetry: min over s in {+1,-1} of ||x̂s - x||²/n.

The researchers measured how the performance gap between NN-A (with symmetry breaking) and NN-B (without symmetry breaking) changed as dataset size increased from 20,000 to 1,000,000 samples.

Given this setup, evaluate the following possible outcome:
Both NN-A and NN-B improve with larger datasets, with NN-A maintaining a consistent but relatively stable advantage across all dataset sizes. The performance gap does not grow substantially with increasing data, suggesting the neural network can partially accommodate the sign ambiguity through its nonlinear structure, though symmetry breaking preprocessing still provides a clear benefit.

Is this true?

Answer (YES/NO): NO